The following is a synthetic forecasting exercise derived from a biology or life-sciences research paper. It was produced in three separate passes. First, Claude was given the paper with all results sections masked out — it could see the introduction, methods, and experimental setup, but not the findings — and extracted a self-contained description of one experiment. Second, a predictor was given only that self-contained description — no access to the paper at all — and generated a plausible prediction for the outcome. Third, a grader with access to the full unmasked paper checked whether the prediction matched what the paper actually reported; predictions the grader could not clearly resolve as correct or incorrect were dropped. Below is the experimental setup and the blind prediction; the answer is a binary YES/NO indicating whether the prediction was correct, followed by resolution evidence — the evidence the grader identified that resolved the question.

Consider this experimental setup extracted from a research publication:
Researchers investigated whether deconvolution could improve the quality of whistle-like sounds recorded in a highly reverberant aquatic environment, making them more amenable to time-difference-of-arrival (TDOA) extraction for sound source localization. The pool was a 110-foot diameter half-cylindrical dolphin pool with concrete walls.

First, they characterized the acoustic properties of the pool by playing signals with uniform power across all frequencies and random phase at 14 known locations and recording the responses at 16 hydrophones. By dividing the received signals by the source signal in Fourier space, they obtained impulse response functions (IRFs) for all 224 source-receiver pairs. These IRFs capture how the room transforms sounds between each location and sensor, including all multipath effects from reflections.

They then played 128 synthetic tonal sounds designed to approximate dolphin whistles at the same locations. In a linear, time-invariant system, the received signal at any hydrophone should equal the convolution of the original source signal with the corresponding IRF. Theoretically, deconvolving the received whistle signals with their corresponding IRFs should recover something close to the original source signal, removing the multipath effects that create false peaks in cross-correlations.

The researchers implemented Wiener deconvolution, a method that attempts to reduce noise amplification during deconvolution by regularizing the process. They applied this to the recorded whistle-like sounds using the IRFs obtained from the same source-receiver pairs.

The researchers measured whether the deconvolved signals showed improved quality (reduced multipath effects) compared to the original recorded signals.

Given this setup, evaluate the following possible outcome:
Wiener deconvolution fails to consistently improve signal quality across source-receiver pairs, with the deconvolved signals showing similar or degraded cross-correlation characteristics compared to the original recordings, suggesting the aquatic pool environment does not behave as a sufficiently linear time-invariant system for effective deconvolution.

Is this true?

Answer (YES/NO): YES